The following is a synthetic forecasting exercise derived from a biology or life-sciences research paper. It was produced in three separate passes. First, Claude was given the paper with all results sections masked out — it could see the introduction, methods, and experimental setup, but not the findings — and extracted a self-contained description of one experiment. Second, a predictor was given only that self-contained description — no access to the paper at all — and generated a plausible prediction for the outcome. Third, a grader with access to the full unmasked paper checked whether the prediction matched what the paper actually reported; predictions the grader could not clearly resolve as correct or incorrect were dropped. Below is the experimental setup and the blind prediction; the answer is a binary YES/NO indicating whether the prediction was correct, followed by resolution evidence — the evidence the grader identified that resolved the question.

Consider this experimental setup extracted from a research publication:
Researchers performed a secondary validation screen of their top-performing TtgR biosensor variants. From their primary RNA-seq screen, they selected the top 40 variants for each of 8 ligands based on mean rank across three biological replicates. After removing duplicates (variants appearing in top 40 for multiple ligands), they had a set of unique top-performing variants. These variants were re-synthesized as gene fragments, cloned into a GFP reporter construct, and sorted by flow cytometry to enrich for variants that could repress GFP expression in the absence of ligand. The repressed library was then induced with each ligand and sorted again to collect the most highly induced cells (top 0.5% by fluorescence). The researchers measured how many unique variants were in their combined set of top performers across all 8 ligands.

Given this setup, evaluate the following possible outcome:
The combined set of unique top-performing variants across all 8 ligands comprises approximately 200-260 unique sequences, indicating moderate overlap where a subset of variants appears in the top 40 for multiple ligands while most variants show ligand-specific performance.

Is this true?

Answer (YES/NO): YES